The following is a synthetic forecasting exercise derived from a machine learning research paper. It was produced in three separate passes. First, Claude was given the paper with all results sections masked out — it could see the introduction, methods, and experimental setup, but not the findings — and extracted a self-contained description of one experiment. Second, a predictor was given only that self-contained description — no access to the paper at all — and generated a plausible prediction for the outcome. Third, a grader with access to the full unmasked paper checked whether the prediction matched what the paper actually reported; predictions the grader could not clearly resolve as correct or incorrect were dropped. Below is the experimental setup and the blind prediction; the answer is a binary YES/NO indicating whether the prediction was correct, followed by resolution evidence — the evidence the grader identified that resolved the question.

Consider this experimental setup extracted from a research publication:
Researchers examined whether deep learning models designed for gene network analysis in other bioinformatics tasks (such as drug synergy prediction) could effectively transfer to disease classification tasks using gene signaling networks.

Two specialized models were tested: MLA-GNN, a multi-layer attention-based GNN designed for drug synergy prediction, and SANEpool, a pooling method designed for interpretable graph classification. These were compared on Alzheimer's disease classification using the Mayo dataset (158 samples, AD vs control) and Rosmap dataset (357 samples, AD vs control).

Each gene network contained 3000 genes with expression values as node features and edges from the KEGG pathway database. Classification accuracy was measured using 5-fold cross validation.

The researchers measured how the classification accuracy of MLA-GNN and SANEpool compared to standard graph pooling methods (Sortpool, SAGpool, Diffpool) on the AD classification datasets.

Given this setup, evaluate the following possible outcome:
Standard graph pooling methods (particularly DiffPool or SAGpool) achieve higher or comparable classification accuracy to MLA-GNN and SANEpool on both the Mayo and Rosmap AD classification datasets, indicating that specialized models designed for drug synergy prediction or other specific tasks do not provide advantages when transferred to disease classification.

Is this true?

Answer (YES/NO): NO